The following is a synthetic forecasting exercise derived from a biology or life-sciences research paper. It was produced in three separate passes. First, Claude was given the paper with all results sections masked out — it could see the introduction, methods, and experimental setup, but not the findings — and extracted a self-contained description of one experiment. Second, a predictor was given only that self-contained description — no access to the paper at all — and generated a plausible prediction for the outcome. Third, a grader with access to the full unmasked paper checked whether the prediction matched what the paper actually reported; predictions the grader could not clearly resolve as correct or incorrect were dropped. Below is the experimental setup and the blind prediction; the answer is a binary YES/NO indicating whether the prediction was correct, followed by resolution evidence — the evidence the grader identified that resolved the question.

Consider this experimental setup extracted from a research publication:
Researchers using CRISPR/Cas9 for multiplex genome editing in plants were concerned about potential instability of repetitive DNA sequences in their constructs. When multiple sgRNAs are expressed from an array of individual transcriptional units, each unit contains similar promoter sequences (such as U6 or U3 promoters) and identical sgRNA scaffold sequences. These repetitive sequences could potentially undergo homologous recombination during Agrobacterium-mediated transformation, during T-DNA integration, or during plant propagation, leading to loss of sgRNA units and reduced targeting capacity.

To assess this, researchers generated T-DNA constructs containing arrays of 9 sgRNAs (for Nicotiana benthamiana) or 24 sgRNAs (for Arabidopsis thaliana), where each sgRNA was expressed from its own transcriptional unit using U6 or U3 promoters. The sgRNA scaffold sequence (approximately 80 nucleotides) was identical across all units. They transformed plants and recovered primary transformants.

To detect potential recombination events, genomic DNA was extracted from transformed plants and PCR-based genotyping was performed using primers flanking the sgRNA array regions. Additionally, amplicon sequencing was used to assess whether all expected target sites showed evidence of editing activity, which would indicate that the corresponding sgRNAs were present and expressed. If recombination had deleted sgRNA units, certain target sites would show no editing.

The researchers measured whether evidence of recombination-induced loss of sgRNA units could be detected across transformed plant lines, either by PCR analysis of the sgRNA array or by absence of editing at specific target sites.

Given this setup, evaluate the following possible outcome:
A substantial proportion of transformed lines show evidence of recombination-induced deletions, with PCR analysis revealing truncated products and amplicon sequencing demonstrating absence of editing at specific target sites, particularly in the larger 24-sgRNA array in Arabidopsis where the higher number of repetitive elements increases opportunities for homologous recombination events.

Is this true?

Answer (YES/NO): NO